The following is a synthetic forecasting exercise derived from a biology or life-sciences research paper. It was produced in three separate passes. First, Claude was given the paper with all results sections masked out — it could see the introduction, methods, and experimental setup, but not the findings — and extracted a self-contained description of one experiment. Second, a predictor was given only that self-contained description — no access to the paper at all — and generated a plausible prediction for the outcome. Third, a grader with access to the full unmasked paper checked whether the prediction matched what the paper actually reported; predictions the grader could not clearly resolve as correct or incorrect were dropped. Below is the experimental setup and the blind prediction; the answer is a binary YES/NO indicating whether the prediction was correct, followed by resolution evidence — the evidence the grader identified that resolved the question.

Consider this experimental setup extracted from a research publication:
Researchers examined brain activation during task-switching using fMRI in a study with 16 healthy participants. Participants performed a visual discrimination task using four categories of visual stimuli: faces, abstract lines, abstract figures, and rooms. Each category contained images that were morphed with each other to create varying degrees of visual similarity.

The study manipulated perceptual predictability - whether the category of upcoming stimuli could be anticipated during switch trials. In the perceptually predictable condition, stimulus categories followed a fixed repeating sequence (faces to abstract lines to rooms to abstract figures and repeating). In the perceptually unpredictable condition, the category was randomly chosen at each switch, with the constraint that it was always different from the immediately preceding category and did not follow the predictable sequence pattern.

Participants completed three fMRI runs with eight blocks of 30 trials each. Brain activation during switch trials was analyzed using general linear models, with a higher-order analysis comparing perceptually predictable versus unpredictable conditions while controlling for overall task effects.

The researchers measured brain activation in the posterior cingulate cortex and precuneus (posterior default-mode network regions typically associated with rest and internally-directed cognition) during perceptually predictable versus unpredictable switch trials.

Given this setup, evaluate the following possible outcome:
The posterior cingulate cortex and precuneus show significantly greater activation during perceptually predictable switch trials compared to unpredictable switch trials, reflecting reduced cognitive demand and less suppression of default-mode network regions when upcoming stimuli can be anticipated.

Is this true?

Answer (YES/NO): NO